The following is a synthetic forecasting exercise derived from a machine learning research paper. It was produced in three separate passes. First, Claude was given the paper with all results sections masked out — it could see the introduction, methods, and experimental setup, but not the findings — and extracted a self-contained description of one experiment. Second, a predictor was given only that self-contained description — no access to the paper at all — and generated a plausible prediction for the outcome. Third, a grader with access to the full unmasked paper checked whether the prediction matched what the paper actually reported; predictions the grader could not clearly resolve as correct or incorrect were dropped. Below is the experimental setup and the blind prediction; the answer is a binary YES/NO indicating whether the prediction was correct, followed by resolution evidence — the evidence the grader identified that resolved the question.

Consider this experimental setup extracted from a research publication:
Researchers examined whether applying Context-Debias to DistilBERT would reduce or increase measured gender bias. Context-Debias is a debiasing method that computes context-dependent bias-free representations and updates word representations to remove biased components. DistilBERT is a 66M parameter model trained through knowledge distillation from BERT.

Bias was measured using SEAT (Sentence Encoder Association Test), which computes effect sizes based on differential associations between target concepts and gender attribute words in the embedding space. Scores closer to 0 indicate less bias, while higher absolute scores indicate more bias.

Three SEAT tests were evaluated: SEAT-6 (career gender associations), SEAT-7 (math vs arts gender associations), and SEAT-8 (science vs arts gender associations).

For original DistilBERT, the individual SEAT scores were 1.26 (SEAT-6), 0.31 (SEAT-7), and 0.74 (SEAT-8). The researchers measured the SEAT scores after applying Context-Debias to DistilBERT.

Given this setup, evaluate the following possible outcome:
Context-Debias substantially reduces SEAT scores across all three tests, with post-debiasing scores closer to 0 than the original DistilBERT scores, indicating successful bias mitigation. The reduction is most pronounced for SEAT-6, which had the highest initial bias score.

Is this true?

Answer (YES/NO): NO